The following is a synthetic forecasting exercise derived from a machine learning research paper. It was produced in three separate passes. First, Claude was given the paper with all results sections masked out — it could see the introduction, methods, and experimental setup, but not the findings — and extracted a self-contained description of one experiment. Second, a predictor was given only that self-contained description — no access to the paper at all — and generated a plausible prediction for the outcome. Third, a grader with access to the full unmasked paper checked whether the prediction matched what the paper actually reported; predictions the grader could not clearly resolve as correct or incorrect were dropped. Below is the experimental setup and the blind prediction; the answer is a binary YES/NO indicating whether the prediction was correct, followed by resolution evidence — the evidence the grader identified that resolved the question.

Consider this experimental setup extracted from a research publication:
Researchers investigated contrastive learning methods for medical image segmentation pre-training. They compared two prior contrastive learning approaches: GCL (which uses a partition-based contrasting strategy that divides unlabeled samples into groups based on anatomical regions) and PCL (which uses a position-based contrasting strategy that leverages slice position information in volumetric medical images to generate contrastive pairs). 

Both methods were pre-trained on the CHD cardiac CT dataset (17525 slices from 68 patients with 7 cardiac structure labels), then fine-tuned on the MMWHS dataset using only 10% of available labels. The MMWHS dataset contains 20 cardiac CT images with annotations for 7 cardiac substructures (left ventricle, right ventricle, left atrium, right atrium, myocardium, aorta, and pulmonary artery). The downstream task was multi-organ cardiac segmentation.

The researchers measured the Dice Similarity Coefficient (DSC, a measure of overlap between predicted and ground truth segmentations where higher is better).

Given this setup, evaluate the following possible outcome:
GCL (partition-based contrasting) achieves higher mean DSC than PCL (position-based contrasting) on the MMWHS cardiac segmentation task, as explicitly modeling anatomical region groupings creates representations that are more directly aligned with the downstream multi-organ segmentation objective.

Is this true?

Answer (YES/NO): YES